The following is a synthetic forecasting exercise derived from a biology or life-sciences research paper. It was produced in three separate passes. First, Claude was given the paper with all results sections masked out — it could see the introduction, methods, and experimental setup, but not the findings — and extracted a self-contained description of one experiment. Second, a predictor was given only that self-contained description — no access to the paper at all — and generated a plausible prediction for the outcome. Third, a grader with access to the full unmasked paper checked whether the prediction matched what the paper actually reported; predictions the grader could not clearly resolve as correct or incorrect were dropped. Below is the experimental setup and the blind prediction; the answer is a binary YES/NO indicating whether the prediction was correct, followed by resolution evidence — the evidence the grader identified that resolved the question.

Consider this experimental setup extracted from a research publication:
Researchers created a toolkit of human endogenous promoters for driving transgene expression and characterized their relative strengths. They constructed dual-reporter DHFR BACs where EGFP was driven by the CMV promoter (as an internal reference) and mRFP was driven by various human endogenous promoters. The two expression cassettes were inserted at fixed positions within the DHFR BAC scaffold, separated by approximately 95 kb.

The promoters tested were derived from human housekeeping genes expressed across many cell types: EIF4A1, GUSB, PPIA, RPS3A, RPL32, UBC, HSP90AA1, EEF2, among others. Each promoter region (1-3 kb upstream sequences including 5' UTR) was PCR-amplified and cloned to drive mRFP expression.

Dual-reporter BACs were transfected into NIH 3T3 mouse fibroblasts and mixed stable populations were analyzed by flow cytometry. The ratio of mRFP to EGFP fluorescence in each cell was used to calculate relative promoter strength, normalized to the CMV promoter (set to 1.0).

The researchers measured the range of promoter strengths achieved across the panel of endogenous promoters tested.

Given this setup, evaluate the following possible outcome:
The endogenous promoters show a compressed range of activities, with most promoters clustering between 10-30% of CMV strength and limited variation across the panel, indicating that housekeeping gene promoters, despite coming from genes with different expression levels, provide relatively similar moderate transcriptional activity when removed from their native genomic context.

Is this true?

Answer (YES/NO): NO